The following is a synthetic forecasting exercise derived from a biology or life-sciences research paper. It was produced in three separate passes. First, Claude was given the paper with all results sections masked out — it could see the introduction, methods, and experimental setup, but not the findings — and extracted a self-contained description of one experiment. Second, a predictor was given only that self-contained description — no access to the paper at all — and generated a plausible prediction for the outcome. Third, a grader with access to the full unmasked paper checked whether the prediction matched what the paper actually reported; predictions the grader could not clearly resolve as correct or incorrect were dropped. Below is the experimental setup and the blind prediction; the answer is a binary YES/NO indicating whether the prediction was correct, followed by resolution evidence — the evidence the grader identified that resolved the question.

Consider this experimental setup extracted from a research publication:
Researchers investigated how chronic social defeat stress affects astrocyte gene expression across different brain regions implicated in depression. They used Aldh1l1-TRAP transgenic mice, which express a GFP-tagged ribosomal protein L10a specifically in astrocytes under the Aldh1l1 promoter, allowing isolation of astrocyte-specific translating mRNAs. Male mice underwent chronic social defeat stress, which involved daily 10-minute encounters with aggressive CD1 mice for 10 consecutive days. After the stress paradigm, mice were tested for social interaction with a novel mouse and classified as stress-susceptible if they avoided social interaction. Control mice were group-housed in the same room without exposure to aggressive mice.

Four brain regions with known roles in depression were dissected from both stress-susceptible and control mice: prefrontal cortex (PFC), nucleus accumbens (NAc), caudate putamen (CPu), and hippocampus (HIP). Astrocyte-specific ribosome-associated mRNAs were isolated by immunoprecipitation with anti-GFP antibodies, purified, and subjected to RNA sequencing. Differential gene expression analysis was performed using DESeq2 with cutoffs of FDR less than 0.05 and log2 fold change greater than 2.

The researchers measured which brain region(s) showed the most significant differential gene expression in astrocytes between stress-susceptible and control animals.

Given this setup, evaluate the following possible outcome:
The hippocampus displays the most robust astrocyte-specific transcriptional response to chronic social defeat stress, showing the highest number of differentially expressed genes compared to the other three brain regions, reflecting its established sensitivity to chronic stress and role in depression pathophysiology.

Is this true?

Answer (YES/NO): NO